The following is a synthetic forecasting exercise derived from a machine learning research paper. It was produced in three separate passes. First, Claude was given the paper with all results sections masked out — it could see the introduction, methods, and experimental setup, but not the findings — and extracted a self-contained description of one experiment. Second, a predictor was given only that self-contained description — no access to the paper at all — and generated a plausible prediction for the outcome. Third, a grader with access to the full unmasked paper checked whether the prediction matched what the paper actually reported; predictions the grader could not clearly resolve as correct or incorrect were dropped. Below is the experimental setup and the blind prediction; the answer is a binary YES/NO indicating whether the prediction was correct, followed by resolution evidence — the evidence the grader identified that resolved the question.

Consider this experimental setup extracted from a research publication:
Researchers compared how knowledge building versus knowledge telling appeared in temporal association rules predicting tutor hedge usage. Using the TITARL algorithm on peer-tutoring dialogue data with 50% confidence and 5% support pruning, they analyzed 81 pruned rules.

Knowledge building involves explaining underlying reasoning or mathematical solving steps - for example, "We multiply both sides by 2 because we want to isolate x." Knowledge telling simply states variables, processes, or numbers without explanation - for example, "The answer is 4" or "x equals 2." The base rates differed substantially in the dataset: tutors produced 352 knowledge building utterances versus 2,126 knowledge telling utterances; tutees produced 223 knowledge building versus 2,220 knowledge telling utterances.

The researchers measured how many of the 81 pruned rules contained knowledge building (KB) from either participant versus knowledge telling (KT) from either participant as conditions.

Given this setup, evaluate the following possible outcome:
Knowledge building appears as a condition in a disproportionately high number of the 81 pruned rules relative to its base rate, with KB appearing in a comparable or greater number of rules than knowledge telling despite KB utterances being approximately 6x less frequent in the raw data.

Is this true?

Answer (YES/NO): NO